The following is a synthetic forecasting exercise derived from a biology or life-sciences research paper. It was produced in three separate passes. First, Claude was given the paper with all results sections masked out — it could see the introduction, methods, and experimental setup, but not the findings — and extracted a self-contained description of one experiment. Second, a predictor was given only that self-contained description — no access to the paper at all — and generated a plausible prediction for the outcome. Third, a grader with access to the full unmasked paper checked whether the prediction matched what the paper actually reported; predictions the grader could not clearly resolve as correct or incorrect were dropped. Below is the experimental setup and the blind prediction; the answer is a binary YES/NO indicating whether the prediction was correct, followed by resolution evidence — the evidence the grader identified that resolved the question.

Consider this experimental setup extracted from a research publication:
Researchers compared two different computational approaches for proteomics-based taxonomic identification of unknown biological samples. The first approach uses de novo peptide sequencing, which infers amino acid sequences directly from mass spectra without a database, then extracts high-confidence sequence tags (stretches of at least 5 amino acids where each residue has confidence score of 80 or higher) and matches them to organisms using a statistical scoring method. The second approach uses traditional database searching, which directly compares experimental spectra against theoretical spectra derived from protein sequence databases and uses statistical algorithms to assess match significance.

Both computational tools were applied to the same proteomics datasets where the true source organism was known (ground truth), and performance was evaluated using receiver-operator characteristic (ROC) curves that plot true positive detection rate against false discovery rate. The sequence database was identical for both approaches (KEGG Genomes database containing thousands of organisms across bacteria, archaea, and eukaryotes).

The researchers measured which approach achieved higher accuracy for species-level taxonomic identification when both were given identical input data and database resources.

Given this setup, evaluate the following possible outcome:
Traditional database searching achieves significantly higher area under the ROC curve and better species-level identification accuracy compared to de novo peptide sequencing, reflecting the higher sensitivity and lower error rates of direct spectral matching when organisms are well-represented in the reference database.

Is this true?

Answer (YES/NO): NO